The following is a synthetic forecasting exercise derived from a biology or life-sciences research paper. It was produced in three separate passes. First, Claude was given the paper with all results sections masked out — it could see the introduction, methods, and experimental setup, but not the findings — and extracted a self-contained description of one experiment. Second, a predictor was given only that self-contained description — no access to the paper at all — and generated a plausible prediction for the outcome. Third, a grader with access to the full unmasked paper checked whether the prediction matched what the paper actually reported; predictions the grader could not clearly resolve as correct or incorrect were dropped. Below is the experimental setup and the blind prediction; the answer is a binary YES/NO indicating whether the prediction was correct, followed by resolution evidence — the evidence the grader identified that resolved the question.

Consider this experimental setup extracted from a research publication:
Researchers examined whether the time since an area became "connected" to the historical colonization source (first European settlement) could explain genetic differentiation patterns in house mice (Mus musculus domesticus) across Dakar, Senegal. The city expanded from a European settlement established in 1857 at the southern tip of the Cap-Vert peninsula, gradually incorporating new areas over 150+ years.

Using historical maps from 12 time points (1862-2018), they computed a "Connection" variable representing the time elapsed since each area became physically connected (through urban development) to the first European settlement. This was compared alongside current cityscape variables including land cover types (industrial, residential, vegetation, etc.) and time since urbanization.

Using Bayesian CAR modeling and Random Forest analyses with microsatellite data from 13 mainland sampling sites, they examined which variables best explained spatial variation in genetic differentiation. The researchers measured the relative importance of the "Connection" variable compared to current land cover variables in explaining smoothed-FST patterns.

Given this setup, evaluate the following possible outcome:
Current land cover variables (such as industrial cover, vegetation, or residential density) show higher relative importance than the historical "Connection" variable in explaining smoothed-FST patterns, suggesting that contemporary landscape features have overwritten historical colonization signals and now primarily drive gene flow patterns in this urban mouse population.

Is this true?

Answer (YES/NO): NO